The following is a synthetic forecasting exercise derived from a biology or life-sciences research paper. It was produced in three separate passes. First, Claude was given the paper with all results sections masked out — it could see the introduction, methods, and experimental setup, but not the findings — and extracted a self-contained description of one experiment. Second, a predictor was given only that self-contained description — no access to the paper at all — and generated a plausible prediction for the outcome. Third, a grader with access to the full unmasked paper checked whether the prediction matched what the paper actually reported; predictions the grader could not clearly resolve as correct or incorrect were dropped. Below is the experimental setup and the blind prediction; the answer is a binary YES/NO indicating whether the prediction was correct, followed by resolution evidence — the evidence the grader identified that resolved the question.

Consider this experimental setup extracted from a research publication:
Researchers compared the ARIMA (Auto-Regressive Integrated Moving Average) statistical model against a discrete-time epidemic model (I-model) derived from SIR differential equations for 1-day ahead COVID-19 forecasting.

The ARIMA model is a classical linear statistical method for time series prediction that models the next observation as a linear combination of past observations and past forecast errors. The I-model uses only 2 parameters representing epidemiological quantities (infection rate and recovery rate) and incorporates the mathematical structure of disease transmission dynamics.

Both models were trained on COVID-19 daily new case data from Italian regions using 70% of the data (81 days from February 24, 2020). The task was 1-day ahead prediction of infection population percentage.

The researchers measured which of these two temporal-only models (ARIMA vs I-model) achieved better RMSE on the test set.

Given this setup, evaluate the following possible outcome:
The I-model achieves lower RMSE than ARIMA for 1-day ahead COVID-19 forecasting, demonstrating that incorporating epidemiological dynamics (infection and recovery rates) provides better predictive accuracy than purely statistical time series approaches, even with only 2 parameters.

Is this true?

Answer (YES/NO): NO